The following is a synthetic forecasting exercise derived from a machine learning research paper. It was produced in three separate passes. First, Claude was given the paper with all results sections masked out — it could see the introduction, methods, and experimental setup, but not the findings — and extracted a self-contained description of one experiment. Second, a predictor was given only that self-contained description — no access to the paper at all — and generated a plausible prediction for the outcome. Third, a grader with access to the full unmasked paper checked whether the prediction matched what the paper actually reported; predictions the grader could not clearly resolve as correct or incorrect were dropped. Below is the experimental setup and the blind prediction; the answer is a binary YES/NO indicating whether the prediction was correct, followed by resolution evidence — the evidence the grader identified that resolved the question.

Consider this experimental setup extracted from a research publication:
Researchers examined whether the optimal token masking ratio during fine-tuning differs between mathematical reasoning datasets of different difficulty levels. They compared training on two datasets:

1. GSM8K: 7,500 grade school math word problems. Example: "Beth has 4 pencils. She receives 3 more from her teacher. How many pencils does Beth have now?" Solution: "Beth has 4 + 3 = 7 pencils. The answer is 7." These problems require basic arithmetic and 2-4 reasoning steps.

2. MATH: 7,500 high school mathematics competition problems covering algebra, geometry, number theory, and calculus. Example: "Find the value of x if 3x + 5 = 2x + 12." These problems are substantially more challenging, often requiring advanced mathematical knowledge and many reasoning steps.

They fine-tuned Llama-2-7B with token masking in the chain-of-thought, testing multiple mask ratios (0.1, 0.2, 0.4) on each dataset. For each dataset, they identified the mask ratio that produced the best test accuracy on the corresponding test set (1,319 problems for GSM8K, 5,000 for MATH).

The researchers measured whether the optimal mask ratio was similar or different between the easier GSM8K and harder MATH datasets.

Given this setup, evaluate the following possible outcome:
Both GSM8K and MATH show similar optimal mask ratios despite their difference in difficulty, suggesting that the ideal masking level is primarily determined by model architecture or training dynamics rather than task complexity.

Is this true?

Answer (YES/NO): NO